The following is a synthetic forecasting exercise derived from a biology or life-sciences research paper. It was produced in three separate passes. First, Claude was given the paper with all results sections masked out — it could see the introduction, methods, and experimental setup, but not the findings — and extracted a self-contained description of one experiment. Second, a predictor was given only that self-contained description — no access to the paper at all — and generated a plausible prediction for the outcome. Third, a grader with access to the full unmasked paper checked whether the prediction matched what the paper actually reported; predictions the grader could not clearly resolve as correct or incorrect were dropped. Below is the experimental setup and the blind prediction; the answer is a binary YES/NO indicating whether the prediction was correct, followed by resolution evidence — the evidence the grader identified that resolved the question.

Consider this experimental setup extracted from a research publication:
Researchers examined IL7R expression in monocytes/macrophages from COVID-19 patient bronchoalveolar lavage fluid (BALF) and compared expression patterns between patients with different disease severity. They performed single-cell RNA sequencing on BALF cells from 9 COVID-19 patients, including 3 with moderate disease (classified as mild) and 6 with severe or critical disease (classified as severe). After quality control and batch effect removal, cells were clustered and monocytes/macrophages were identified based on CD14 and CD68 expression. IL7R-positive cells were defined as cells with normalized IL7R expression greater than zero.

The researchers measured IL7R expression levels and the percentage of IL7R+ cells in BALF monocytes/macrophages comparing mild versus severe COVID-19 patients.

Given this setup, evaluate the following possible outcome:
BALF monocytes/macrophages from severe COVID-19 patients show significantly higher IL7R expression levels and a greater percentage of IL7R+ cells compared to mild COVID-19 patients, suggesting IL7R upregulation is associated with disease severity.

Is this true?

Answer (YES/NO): NO